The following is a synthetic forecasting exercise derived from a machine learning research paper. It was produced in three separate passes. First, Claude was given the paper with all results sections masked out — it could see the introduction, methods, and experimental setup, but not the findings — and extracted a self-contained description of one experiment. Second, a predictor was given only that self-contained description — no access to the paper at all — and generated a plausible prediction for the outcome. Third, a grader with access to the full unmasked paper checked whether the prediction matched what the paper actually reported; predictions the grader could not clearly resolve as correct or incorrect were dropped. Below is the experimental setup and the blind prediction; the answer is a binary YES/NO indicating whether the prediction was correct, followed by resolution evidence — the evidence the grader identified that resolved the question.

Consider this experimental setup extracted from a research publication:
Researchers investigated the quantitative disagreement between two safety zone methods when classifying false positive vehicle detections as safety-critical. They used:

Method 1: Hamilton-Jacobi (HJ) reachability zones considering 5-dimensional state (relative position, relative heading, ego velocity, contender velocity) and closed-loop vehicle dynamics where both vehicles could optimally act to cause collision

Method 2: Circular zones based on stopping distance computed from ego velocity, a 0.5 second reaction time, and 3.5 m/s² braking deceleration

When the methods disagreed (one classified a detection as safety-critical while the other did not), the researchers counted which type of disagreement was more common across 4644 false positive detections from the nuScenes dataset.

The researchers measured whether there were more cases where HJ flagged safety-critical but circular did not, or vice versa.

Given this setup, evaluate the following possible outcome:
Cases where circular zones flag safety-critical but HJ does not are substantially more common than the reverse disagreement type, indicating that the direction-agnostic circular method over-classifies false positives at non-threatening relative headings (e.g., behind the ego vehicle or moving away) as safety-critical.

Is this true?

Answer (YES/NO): YES